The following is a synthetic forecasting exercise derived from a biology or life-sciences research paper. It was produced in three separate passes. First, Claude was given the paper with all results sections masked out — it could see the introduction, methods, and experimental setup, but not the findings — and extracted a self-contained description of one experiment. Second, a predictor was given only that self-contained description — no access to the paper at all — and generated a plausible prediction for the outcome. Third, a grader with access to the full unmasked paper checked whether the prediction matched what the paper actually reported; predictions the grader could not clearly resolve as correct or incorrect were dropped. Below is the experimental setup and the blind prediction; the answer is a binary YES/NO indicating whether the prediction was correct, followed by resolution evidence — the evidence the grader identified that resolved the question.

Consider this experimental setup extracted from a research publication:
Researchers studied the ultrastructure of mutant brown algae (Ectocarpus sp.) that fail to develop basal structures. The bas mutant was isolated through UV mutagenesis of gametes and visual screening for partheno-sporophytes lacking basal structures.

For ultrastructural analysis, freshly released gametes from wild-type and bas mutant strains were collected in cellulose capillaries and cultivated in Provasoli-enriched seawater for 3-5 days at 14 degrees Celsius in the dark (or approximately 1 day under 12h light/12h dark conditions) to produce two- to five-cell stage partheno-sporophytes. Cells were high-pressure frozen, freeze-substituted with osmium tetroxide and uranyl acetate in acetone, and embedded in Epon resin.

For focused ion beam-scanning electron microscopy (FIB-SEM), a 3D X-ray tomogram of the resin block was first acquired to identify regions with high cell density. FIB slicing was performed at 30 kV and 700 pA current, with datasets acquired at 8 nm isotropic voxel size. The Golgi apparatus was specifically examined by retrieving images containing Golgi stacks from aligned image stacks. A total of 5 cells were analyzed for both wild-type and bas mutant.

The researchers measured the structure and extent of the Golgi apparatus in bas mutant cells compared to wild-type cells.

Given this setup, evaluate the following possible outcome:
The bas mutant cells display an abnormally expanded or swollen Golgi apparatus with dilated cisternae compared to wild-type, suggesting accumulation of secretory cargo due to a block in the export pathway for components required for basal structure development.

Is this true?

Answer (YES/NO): NO